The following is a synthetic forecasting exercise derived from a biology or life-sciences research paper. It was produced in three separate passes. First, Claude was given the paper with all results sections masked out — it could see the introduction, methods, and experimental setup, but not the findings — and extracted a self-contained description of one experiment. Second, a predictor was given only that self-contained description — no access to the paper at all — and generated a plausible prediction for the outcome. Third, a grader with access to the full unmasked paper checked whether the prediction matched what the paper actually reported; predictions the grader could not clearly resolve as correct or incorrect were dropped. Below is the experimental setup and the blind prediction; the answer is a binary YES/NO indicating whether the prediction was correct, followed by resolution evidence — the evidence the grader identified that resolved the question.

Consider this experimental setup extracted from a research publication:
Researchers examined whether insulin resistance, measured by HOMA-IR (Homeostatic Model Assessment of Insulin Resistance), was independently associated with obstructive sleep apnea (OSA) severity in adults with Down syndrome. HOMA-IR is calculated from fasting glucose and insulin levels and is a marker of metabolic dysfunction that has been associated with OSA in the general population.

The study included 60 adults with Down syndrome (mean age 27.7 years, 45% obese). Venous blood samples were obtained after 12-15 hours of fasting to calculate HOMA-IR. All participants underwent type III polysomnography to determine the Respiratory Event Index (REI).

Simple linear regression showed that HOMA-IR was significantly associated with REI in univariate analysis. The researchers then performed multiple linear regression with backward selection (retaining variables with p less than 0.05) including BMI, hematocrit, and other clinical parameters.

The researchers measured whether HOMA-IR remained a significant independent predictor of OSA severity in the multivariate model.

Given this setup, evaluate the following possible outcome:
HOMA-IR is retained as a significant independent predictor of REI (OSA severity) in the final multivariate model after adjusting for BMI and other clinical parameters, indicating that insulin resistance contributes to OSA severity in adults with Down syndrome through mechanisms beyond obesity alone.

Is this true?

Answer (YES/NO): NO